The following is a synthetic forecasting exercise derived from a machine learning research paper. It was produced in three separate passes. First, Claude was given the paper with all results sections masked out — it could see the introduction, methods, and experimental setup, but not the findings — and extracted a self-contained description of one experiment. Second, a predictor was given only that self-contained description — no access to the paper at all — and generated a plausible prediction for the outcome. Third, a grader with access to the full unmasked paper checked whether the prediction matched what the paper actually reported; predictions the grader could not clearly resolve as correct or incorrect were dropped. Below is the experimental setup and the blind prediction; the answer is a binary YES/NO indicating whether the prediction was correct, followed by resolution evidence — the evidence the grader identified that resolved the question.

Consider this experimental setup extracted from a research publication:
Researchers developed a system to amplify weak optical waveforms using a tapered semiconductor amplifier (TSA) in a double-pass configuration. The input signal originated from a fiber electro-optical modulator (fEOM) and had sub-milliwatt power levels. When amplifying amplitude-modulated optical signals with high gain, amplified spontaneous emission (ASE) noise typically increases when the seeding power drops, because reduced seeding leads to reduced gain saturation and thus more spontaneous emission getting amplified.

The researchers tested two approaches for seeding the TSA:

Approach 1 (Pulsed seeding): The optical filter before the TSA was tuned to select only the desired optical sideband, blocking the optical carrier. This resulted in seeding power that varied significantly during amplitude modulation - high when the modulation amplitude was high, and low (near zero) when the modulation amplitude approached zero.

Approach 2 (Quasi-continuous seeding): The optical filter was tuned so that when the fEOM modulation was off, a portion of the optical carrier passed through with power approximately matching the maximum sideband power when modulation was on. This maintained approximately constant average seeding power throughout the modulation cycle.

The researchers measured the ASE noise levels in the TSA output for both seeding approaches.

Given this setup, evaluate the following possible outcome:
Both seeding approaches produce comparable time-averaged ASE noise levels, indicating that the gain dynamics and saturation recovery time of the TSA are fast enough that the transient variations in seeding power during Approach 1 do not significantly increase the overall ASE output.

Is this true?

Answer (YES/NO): NO